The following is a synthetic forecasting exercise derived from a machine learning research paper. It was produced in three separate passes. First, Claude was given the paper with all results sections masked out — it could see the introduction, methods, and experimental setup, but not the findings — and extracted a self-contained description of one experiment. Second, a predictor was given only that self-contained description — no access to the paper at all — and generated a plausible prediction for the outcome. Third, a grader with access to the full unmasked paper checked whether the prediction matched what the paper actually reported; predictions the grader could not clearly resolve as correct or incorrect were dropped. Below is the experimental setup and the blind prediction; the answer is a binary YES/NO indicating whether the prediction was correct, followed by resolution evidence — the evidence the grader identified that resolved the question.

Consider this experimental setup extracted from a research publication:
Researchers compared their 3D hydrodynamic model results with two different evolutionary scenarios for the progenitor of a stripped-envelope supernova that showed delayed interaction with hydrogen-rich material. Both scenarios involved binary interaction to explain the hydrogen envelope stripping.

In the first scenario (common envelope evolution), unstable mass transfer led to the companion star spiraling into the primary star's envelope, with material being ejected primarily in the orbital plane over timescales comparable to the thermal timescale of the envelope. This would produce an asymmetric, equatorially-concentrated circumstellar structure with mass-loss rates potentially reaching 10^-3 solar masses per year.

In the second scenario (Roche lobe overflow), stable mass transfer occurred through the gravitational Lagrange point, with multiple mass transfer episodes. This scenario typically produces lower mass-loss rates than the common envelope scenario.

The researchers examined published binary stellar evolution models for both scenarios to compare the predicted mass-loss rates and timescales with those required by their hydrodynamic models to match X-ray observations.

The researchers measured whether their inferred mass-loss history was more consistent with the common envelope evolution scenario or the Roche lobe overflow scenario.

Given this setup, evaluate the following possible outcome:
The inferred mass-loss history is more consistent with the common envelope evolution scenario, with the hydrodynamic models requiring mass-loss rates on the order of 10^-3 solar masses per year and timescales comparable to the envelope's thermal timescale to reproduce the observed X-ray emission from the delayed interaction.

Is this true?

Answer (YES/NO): YES